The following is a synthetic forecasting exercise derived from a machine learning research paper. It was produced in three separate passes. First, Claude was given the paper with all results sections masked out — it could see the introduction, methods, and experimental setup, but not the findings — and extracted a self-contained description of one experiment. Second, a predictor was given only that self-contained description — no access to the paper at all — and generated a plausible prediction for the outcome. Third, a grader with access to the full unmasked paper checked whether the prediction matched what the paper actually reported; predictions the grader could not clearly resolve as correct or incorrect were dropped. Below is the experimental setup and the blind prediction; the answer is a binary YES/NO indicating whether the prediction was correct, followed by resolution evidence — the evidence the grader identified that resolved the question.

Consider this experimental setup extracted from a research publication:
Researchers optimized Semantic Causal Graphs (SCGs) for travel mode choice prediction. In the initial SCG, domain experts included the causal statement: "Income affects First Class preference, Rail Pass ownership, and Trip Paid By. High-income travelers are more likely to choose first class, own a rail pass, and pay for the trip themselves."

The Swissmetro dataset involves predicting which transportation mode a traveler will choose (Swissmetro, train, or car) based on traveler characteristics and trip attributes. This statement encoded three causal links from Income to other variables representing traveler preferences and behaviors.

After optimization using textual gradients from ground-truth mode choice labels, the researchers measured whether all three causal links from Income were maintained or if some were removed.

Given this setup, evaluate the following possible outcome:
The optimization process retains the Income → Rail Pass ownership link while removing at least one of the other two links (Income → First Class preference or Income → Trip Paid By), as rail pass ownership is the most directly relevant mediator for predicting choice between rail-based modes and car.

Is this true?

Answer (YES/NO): NO